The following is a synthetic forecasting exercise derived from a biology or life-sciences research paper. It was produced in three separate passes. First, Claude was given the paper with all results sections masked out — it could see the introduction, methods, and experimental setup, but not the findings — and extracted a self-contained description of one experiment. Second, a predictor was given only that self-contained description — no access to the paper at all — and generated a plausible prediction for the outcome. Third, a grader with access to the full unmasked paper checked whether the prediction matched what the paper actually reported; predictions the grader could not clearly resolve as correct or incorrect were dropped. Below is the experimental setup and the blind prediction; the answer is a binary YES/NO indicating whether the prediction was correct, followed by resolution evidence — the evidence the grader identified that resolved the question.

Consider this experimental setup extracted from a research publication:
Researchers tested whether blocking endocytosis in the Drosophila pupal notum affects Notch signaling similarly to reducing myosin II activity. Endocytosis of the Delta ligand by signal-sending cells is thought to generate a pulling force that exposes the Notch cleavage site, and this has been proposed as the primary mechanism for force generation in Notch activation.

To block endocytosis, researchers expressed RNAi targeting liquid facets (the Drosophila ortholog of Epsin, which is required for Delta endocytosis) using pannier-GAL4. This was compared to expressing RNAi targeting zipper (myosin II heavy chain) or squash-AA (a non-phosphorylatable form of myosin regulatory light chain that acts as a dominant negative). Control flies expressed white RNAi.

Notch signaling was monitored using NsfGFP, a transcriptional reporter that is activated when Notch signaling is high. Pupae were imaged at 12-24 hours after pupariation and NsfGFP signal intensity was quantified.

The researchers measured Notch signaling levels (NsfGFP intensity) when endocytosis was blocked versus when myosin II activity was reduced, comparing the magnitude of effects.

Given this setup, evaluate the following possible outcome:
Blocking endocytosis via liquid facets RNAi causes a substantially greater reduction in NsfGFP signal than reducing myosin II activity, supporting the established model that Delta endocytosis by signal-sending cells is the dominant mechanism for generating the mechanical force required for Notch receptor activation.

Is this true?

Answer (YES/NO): NO